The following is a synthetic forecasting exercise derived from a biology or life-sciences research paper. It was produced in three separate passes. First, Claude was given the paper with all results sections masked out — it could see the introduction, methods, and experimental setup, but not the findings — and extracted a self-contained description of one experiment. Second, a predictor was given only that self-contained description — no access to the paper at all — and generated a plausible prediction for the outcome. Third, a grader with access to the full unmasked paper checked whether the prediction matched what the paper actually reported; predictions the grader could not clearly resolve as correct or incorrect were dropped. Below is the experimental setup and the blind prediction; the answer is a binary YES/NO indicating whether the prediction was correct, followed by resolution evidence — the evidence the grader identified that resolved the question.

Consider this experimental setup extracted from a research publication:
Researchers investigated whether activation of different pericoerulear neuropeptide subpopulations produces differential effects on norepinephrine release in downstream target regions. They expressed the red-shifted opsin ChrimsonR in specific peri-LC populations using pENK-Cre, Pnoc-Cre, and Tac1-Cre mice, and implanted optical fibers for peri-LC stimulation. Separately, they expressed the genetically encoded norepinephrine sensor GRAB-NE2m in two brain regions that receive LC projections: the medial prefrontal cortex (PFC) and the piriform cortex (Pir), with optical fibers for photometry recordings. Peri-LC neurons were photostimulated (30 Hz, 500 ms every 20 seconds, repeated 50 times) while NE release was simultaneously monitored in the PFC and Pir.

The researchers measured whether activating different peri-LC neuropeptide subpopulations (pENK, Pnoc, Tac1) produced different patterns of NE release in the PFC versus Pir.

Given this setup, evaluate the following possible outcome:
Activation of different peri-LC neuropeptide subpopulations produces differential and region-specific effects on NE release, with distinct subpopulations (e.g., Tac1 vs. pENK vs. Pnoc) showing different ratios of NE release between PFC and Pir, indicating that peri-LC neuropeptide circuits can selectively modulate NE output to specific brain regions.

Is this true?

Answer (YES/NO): YES